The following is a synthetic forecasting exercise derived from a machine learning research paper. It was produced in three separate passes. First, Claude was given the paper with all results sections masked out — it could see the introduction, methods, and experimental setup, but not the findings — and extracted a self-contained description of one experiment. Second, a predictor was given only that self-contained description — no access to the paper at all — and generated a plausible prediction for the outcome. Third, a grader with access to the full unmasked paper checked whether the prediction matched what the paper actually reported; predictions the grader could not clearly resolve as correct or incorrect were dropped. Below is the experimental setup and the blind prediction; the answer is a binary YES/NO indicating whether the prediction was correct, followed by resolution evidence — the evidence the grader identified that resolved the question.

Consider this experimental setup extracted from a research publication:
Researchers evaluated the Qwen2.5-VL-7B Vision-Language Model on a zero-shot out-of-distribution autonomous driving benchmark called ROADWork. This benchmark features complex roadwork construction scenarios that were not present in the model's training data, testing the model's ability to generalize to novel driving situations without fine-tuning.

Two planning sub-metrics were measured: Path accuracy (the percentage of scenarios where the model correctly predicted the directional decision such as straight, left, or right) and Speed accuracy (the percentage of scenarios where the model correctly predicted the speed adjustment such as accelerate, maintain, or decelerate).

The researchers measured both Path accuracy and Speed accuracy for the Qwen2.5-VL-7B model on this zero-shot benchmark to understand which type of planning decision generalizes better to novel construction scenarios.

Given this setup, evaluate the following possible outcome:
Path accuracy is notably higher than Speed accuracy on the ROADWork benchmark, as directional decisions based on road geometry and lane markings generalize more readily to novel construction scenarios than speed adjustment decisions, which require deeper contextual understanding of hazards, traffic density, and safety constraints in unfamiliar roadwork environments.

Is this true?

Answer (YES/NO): NO